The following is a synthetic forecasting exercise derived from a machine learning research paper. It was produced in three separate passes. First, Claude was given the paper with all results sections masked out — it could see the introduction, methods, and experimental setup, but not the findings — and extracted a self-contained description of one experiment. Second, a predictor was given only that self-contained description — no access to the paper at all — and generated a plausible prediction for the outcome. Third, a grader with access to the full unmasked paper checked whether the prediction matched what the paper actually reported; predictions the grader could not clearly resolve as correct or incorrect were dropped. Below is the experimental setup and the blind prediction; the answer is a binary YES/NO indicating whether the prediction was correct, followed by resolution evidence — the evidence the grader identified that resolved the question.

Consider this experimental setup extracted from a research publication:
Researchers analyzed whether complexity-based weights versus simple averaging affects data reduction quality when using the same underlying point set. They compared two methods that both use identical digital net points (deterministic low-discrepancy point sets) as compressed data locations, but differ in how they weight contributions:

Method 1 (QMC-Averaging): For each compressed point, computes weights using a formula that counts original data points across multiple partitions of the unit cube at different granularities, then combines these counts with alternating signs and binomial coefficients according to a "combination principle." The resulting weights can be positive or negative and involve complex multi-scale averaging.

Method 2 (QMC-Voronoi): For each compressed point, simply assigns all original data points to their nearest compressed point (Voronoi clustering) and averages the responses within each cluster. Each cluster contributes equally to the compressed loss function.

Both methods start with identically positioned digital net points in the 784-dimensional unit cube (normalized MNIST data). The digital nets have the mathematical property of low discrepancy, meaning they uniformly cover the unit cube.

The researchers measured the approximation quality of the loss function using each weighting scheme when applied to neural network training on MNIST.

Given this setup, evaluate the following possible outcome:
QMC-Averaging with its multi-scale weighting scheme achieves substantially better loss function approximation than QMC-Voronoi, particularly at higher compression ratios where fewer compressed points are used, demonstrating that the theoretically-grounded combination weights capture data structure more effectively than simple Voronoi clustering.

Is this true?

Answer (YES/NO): NO